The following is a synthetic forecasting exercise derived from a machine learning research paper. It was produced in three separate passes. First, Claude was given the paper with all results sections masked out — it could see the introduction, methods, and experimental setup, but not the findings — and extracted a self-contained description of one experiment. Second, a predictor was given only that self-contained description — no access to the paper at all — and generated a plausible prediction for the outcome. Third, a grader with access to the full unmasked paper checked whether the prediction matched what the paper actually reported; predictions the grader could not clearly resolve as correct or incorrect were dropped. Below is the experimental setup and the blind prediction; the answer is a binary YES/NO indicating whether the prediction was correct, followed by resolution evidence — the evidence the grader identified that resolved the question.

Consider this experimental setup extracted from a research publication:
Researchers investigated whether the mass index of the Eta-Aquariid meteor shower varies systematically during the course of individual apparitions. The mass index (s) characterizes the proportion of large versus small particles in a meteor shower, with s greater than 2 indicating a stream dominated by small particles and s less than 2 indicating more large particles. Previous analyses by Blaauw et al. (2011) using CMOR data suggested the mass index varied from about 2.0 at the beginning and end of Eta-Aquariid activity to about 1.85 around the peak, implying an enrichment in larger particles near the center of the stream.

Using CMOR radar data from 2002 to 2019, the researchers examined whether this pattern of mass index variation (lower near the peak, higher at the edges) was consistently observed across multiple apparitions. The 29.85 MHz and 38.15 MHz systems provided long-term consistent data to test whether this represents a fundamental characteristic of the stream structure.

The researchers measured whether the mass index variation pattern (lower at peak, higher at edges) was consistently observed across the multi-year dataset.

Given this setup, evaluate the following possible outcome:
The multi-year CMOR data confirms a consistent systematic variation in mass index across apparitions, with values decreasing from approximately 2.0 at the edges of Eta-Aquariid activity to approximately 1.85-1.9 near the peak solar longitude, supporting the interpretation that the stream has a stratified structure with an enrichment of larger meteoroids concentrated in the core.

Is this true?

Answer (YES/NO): NO